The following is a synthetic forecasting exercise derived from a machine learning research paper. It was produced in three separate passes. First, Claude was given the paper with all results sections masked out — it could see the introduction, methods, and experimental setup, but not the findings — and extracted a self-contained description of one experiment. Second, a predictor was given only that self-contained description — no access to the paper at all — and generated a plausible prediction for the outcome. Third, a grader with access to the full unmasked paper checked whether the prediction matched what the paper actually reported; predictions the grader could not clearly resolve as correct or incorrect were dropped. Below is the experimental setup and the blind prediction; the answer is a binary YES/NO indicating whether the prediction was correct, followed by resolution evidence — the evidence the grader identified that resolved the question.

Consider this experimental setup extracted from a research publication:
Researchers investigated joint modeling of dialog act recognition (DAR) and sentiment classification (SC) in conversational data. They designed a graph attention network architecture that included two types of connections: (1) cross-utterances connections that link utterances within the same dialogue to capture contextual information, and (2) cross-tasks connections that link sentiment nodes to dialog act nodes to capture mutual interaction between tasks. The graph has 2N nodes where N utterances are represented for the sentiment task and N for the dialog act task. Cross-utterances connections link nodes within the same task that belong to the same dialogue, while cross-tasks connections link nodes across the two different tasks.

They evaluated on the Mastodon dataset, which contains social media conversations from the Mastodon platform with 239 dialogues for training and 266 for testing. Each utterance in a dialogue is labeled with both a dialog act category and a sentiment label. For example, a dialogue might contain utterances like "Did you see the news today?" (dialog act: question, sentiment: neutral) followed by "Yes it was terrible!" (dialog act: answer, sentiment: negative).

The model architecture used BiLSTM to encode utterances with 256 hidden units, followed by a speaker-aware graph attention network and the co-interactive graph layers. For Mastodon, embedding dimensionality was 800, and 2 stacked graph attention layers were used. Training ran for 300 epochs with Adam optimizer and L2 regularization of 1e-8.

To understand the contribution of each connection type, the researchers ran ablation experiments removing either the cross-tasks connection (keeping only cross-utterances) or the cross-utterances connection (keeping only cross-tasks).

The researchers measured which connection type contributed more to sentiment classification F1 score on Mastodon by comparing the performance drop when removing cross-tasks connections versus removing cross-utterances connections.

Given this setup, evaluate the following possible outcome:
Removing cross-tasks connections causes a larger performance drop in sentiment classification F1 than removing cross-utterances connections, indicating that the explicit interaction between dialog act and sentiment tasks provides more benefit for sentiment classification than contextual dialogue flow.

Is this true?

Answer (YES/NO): NO